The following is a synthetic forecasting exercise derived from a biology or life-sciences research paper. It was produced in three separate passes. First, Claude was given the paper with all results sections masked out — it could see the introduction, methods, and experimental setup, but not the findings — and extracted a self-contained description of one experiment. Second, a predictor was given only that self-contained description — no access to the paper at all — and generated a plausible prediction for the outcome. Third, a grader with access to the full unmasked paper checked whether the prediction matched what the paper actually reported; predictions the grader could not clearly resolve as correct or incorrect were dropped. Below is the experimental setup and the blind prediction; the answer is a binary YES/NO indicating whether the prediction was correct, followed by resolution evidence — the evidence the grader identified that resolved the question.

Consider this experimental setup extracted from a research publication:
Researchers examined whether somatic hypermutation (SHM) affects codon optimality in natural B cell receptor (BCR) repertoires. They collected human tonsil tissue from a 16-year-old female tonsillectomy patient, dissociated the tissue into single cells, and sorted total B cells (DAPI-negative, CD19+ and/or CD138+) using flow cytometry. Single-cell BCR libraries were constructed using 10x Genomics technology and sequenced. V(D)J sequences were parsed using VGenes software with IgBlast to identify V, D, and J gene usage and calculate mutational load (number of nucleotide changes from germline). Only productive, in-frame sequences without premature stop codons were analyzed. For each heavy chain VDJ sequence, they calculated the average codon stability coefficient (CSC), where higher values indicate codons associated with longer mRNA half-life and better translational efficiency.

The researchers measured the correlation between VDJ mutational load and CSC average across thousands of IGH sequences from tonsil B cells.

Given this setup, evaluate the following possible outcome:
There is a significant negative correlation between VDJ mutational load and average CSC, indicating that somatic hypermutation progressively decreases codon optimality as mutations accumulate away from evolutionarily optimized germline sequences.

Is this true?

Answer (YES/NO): YES